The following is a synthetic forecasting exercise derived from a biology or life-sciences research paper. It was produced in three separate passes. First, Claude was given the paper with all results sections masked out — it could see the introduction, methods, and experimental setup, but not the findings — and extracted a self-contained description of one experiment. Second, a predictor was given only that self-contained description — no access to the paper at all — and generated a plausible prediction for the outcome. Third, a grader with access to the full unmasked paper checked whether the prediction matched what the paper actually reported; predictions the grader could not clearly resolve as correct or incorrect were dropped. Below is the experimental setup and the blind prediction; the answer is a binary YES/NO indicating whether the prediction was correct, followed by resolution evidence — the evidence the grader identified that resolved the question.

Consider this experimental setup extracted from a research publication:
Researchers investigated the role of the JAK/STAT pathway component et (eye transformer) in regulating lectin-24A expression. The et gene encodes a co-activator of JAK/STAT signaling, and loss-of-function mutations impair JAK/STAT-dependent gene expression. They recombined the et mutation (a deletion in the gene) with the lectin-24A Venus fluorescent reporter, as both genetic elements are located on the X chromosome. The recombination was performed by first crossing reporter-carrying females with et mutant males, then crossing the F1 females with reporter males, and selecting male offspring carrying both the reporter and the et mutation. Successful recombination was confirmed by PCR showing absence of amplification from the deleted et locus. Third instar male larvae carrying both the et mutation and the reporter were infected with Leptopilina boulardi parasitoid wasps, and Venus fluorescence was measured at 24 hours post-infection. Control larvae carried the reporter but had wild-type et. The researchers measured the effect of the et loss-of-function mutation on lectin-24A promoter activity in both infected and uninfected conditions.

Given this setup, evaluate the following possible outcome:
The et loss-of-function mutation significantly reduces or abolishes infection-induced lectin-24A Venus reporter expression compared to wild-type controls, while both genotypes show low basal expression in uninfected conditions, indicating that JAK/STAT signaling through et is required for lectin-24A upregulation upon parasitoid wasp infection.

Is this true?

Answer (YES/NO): NO